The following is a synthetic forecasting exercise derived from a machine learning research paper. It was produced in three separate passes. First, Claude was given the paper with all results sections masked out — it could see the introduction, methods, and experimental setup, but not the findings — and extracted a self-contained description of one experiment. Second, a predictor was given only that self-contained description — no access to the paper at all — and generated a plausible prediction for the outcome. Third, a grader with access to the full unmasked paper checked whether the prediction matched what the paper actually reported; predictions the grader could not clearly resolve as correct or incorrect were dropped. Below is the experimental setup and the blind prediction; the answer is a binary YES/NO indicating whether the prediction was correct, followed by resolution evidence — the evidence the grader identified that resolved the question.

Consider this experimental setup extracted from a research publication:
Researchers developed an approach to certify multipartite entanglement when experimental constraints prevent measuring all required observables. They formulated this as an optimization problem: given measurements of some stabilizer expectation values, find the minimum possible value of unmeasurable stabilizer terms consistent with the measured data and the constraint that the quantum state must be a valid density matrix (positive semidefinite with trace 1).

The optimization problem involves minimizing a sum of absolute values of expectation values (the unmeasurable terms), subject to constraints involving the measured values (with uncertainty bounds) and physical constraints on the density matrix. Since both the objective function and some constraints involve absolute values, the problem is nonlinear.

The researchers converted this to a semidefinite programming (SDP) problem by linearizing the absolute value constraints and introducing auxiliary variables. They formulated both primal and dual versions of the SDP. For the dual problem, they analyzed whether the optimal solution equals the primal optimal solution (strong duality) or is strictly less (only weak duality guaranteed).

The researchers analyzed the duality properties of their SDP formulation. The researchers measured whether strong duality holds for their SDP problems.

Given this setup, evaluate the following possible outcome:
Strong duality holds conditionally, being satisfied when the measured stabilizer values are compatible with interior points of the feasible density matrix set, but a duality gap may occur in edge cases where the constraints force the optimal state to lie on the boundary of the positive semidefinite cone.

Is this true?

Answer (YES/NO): NO